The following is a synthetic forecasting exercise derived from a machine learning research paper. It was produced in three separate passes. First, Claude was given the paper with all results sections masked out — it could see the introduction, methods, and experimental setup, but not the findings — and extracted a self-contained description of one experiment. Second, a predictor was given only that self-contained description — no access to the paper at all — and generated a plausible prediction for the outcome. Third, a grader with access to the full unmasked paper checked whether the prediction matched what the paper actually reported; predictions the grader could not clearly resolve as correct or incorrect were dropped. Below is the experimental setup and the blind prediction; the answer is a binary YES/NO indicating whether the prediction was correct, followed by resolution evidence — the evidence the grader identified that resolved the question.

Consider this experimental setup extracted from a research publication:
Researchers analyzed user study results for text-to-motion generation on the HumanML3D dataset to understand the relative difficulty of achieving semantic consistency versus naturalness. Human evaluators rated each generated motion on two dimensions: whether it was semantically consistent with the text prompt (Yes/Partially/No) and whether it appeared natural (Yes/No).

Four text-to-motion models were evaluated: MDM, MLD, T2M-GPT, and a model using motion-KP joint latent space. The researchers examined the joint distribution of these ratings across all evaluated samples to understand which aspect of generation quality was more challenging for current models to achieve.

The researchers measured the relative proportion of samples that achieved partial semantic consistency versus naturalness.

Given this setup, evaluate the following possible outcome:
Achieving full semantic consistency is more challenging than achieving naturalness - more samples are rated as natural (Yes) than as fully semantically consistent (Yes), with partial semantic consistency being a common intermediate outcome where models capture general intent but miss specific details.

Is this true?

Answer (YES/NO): YES